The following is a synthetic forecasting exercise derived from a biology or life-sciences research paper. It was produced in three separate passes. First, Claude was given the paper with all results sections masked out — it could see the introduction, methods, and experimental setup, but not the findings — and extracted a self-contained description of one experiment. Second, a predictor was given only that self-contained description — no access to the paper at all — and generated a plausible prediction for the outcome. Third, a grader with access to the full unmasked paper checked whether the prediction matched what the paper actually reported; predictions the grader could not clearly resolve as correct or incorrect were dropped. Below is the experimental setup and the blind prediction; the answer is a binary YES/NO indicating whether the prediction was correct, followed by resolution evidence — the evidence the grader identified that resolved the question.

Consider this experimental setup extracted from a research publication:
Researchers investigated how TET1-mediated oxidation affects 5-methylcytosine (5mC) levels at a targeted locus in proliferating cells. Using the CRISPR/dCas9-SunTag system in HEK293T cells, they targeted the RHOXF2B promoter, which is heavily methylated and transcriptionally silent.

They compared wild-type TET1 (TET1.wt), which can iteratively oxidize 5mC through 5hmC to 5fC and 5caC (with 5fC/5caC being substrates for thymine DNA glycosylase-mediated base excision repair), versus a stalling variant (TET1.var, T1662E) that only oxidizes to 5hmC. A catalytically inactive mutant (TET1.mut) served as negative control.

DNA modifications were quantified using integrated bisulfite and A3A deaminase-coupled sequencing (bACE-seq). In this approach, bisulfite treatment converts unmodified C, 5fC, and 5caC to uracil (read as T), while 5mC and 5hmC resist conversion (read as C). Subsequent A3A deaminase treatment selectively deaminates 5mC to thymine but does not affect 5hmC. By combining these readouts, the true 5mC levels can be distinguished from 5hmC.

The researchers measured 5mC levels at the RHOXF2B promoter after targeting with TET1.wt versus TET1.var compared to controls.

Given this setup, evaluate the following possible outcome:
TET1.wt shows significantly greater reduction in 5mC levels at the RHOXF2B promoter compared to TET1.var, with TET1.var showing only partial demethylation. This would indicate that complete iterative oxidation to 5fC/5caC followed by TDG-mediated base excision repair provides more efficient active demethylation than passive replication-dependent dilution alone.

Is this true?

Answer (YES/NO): YES